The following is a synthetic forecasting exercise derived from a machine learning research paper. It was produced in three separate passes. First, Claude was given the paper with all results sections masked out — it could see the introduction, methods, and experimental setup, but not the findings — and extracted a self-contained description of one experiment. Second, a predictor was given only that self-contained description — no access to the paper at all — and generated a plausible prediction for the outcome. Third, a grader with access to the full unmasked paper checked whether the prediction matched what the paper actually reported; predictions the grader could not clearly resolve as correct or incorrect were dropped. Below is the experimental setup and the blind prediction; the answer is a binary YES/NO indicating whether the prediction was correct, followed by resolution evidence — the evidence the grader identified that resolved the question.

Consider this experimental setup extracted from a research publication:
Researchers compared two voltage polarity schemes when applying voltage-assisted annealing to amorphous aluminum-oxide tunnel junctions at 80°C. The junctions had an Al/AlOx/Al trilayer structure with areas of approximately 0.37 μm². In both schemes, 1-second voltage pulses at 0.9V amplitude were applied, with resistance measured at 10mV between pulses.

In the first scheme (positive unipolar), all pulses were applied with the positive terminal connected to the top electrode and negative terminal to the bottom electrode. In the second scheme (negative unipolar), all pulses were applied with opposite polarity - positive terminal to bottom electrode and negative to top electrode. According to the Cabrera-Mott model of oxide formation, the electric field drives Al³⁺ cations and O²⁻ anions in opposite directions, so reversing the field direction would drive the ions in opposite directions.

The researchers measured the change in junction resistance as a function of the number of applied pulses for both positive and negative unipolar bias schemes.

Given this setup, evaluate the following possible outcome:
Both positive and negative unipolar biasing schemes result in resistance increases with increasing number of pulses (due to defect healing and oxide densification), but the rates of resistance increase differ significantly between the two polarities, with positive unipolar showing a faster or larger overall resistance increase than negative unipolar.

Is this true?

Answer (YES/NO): YES